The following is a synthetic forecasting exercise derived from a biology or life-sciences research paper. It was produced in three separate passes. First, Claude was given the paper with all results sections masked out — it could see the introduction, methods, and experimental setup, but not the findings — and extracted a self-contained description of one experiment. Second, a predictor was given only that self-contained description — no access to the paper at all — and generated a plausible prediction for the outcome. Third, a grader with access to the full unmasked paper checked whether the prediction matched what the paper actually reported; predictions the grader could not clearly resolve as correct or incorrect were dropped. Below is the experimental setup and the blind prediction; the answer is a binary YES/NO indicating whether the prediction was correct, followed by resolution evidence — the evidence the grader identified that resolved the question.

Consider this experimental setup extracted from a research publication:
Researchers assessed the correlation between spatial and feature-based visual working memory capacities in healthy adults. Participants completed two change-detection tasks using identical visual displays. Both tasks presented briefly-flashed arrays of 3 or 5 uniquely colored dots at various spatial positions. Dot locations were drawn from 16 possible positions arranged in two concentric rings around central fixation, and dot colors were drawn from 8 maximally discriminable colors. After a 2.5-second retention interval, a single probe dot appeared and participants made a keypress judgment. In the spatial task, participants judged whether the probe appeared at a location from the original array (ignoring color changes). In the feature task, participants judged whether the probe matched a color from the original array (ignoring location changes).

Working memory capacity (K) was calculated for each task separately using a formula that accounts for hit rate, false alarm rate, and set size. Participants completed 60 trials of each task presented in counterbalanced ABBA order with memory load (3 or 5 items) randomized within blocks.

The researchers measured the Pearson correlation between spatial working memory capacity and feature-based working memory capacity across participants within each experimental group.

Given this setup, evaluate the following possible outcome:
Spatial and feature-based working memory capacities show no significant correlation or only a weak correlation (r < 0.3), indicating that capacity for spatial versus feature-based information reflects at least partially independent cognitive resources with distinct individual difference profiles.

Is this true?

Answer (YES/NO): NO